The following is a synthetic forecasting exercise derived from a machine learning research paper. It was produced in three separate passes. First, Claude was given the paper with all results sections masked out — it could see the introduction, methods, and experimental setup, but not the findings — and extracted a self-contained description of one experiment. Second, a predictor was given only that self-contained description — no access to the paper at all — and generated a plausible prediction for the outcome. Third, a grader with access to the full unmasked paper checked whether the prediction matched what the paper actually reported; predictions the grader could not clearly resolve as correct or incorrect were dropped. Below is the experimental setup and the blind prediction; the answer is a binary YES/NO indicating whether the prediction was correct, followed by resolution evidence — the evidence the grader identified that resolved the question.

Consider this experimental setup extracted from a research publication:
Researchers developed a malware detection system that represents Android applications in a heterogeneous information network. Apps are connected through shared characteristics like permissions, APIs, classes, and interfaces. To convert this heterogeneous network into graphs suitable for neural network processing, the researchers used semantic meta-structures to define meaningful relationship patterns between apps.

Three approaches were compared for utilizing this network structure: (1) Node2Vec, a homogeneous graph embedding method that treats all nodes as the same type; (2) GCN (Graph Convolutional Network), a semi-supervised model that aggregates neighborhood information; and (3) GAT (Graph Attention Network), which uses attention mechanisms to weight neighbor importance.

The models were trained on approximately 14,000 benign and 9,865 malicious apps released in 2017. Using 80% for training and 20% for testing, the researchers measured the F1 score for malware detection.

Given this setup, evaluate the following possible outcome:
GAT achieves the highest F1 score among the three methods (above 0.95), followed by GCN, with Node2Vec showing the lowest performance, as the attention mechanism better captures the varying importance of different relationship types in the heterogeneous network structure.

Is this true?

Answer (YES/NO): NO